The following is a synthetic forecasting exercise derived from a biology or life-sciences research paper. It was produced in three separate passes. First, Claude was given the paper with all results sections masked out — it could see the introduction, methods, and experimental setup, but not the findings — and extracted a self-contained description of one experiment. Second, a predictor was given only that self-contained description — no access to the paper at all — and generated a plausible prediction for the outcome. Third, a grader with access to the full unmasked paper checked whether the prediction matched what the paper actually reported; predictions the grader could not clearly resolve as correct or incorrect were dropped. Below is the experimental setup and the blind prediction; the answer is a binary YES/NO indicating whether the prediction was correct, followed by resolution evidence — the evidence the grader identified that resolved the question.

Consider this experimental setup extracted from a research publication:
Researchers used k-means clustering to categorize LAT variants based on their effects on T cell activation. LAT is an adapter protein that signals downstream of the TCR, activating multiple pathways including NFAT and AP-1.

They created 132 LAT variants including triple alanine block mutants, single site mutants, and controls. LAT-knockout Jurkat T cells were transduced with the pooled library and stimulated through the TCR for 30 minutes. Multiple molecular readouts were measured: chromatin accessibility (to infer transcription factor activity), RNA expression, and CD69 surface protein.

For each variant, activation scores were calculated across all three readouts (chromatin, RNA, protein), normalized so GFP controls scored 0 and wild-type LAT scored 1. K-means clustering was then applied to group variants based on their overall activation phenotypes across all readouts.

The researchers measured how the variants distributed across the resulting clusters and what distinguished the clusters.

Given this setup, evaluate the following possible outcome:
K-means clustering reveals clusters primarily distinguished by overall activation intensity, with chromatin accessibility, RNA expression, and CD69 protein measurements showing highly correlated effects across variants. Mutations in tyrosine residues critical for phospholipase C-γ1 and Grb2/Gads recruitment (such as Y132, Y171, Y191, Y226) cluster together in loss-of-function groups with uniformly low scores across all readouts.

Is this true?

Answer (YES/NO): YES